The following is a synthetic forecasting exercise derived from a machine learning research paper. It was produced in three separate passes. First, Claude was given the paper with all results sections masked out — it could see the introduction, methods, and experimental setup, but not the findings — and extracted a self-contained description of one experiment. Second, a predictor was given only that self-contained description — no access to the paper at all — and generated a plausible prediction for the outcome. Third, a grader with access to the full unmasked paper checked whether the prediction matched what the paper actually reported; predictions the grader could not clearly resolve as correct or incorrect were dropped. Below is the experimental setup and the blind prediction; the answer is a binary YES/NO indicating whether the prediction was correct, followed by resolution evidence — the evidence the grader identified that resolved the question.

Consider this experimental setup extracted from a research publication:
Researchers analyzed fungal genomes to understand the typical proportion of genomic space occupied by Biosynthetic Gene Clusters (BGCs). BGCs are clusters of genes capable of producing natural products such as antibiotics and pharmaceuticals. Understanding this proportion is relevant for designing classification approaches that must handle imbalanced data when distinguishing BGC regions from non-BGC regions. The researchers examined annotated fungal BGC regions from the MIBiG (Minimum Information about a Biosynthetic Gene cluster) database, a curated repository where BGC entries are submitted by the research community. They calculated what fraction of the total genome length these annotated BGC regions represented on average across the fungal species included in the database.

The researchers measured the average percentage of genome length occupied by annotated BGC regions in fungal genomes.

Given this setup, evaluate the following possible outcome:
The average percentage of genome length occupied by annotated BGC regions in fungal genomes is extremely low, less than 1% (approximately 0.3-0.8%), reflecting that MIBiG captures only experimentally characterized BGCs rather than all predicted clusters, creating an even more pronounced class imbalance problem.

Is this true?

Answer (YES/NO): NO